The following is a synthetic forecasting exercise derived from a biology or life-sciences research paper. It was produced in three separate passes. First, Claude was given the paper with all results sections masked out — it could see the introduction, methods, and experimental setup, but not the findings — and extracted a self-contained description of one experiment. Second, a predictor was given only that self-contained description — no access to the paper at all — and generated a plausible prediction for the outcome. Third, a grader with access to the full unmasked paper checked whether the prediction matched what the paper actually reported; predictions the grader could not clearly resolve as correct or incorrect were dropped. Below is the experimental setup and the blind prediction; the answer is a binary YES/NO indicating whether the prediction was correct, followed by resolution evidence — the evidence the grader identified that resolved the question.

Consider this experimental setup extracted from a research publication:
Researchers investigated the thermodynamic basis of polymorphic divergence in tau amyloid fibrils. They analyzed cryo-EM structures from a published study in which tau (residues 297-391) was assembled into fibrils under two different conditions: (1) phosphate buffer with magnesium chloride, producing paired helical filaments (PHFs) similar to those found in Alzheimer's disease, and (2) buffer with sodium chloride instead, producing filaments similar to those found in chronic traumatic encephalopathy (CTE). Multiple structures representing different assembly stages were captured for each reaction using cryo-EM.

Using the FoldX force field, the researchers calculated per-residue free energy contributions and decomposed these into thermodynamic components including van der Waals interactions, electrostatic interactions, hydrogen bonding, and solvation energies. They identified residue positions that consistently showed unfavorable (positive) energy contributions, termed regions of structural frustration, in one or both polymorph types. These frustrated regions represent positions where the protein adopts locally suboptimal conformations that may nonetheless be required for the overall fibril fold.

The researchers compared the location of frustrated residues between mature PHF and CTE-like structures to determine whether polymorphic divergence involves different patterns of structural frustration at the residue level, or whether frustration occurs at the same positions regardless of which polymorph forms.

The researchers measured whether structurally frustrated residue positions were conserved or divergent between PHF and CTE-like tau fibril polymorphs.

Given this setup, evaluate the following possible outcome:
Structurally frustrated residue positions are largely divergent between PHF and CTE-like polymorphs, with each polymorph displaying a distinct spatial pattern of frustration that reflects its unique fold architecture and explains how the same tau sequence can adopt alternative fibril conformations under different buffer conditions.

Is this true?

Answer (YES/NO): YES